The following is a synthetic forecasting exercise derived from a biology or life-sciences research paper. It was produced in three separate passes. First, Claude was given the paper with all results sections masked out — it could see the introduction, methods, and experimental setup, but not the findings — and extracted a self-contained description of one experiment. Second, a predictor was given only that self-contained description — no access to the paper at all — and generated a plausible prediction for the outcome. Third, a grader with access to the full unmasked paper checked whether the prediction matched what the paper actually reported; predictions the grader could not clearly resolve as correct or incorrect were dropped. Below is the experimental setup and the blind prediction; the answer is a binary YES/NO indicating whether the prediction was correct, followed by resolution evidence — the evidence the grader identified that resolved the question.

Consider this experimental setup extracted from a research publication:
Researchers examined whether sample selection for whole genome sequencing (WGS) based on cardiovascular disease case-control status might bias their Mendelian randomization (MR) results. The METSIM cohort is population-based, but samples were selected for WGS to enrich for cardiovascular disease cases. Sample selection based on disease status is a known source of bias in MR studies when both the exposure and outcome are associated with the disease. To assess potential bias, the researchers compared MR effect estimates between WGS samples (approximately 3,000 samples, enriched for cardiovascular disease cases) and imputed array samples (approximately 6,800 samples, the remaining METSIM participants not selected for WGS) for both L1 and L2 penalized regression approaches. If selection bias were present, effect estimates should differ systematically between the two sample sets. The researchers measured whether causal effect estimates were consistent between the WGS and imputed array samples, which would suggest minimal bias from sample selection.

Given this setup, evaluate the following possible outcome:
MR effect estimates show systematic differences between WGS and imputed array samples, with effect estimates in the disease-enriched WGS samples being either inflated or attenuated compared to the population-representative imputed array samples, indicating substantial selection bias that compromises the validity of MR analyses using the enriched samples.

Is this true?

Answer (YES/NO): NO